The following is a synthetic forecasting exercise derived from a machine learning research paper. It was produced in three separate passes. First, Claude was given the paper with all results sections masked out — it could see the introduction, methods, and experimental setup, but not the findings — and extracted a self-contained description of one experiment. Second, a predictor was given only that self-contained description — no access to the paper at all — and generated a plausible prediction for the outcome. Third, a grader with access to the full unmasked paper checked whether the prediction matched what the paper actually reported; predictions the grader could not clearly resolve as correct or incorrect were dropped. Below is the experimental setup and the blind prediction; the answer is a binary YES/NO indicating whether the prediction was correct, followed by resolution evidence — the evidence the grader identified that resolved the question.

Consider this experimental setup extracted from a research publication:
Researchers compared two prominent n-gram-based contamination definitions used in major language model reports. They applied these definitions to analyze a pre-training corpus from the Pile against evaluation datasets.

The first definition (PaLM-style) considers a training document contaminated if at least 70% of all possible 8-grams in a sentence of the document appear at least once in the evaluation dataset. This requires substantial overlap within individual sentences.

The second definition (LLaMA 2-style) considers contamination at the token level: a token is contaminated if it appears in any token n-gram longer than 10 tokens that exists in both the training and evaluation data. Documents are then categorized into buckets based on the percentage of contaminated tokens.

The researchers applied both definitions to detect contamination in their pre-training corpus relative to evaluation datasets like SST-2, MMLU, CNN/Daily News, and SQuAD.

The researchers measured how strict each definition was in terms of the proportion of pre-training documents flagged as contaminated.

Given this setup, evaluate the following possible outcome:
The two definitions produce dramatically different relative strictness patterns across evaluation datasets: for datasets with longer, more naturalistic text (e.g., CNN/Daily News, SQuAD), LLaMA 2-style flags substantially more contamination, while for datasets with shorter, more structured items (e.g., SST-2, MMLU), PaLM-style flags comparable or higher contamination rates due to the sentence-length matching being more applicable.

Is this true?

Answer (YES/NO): NO